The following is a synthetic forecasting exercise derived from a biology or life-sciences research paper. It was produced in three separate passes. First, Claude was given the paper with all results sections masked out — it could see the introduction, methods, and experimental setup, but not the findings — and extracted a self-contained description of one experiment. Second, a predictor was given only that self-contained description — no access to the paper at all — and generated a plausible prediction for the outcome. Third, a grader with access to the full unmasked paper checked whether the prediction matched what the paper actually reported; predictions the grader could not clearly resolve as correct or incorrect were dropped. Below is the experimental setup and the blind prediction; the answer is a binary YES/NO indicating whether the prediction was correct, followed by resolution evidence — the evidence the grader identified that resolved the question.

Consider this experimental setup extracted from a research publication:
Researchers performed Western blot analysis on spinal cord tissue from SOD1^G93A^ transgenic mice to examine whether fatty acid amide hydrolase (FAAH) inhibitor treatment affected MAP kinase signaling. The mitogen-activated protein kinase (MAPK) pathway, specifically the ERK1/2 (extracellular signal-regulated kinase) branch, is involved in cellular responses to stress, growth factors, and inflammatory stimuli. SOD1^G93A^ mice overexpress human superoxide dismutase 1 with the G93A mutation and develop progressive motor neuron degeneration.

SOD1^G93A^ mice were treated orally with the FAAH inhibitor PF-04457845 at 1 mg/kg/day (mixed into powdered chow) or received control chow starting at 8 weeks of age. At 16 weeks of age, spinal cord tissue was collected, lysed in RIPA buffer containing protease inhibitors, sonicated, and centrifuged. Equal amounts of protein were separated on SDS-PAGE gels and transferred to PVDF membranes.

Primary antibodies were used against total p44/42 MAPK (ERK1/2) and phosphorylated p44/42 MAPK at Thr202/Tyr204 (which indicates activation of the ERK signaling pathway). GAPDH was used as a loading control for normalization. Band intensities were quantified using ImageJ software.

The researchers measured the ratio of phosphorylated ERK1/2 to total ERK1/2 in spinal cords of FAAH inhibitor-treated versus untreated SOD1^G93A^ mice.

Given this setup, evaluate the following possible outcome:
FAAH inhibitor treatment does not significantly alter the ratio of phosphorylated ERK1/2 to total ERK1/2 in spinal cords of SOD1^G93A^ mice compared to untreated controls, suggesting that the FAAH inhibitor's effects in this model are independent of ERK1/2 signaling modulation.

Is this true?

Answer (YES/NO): NO